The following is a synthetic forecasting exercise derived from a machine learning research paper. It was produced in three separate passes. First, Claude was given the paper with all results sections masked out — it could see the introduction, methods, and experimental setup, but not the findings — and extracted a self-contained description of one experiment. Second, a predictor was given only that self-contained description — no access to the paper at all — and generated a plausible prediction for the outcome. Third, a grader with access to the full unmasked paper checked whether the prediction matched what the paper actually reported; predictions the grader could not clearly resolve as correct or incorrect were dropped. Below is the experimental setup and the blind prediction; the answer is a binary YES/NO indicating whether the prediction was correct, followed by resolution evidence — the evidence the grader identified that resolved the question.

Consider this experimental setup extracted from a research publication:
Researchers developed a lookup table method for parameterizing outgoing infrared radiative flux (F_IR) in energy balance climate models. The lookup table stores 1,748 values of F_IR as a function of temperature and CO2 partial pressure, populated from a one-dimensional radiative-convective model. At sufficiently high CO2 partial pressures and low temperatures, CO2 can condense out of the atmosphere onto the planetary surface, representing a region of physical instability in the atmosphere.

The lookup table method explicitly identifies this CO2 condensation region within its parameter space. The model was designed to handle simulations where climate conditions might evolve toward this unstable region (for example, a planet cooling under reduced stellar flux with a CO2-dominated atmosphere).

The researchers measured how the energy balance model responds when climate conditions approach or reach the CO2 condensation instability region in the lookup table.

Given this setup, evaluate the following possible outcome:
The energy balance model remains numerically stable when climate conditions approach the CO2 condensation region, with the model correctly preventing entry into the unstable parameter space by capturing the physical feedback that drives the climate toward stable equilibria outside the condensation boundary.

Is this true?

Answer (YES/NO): NO